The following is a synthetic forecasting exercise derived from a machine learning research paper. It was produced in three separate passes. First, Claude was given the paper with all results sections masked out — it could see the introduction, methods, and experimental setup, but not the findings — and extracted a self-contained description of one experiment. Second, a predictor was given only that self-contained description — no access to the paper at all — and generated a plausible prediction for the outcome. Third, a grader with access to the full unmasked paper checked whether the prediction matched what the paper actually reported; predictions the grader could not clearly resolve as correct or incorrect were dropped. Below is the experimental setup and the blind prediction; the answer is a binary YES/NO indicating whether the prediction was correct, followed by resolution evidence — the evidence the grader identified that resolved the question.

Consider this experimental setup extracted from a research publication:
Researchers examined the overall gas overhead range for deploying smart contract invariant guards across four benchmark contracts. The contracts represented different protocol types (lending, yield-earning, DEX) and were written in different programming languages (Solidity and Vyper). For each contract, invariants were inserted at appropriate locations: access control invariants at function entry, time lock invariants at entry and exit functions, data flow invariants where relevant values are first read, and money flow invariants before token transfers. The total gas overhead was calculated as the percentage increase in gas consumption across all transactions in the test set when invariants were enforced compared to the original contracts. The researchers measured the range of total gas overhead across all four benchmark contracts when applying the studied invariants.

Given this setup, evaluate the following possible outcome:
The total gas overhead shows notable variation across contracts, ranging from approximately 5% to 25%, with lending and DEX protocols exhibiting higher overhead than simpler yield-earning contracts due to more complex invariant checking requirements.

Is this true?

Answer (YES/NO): NO